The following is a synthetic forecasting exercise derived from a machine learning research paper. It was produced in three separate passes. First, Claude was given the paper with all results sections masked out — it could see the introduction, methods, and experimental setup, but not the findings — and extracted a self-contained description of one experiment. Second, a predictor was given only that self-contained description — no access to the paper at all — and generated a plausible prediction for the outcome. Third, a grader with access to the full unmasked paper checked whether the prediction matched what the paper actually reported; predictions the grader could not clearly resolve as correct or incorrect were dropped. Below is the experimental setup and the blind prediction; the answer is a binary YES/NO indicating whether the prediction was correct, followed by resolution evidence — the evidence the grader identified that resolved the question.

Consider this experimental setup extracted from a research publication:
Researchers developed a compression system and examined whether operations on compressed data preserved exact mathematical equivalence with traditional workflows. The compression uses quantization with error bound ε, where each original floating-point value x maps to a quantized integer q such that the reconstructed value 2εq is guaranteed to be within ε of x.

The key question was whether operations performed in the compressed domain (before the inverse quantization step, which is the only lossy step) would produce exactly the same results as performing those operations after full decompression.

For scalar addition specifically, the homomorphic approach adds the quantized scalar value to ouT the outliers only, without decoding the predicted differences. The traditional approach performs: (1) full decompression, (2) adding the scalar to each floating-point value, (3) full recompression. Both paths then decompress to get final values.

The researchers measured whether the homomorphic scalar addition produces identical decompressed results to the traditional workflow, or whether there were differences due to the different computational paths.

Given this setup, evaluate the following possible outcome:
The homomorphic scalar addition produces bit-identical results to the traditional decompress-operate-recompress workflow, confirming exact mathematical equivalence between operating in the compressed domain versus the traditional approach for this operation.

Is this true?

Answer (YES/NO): YES